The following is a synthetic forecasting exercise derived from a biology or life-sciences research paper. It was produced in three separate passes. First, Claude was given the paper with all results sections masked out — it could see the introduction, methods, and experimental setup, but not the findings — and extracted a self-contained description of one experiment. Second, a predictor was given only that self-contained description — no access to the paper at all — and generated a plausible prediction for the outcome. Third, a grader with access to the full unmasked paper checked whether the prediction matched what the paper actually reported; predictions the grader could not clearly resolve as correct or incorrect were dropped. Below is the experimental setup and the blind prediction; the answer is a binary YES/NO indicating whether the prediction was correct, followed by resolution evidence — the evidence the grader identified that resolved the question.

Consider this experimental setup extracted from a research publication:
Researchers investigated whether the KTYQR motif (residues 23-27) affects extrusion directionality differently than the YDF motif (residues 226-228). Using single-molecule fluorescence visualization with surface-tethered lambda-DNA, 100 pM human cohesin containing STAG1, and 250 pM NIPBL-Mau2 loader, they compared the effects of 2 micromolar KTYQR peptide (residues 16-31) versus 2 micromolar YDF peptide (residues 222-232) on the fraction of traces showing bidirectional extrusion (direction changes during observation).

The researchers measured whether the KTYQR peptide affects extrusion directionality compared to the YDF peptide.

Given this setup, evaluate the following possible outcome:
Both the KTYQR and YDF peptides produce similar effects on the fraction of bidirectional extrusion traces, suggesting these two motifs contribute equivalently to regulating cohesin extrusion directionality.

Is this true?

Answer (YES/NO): NO